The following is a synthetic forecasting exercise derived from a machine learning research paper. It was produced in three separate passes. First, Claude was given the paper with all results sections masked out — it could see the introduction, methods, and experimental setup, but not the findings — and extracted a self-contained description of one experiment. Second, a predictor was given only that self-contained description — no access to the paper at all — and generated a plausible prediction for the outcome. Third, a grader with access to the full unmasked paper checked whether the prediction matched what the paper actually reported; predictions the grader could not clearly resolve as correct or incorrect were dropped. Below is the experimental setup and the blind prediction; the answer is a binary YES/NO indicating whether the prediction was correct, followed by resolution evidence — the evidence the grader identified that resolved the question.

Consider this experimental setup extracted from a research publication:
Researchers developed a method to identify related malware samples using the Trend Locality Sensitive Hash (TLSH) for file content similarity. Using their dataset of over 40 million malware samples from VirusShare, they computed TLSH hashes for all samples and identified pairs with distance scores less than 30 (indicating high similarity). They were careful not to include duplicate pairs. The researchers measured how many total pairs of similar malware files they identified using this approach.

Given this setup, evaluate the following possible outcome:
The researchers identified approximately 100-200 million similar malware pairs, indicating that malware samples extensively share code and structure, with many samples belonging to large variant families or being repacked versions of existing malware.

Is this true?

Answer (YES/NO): NO